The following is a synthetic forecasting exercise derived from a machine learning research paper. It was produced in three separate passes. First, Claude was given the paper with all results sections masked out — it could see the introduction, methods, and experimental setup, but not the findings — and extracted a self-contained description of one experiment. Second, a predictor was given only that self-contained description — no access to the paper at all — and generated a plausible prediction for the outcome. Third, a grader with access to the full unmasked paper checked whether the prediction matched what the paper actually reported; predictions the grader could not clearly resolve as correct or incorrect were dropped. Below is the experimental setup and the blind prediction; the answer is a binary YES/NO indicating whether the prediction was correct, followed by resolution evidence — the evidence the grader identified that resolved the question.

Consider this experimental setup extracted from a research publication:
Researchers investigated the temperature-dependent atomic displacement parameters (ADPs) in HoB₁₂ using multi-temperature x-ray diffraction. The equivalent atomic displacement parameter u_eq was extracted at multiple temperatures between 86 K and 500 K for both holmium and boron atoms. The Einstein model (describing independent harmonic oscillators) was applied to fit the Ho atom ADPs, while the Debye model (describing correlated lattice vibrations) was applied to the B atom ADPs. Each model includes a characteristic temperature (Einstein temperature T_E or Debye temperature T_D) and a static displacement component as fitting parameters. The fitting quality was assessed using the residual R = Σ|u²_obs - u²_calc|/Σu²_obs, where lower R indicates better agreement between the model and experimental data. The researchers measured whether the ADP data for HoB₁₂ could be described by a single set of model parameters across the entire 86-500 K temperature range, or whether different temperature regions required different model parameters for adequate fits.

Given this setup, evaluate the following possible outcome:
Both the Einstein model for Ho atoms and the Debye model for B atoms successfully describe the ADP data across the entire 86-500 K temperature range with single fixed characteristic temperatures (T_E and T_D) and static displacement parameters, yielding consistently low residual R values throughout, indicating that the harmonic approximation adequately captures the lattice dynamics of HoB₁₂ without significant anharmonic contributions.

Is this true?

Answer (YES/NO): NO